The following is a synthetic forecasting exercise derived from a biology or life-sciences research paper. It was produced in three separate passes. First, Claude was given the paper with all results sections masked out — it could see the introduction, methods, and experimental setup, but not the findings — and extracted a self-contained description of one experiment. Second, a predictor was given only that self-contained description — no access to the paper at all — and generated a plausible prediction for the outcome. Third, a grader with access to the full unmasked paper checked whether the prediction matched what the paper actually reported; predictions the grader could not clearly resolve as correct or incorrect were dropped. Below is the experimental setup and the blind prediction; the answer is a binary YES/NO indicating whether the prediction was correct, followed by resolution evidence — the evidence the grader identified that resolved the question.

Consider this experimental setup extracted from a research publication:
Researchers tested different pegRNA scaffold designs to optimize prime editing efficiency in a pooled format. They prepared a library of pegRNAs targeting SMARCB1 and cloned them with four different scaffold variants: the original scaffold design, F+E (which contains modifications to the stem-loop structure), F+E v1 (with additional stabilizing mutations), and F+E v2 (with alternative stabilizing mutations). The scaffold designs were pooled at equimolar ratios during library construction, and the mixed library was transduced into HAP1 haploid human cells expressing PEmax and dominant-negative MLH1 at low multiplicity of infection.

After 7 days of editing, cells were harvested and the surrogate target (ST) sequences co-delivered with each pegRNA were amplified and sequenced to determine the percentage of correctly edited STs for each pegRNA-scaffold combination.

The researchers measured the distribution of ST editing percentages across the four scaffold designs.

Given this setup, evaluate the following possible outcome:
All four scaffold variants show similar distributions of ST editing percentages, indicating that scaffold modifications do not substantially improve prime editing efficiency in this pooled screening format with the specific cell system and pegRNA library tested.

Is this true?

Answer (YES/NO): NO